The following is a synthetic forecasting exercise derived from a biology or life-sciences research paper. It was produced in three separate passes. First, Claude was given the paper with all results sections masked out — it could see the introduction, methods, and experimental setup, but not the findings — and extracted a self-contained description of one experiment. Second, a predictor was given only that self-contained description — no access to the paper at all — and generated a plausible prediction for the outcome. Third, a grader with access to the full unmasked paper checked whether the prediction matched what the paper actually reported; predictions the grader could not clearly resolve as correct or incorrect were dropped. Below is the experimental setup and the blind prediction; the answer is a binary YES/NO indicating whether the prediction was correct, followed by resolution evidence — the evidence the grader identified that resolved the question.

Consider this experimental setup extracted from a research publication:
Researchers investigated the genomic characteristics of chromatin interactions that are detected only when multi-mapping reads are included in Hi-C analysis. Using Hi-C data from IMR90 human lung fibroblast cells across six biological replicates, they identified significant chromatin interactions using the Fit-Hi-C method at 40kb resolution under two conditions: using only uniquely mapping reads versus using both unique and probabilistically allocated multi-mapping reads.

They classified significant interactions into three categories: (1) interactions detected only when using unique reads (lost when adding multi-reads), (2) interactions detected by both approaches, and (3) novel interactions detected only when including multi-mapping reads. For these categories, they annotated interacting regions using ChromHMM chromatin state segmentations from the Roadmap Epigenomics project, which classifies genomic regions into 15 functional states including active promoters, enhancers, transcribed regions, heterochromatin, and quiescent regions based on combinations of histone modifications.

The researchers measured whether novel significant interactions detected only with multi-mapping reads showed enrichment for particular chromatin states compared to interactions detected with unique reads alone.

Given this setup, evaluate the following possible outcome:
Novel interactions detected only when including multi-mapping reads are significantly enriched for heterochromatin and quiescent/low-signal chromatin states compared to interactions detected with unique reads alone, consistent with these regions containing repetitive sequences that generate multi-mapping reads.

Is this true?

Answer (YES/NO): YES